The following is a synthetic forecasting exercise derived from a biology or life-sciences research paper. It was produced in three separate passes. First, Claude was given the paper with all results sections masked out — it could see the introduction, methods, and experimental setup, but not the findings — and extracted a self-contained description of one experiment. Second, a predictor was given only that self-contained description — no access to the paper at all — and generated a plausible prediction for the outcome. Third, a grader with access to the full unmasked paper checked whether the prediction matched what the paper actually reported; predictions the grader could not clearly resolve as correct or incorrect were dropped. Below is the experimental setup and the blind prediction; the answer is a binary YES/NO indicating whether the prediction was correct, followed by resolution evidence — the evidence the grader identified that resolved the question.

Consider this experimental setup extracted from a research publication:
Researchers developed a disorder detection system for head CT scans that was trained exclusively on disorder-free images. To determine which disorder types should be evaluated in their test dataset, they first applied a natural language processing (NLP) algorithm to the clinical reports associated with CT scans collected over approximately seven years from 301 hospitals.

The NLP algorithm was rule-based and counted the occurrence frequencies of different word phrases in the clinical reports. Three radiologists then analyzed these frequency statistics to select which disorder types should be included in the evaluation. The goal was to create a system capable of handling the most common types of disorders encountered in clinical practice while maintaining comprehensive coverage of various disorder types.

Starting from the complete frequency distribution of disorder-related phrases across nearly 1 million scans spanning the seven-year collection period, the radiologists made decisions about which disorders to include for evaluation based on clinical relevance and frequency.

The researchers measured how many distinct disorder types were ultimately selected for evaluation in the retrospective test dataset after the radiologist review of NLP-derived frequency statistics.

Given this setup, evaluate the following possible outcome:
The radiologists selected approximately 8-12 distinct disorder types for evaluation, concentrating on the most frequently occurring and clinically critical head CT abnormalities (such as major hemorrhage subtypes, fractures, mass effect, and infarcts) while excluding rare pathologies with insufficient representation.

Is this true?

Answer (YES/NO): NO